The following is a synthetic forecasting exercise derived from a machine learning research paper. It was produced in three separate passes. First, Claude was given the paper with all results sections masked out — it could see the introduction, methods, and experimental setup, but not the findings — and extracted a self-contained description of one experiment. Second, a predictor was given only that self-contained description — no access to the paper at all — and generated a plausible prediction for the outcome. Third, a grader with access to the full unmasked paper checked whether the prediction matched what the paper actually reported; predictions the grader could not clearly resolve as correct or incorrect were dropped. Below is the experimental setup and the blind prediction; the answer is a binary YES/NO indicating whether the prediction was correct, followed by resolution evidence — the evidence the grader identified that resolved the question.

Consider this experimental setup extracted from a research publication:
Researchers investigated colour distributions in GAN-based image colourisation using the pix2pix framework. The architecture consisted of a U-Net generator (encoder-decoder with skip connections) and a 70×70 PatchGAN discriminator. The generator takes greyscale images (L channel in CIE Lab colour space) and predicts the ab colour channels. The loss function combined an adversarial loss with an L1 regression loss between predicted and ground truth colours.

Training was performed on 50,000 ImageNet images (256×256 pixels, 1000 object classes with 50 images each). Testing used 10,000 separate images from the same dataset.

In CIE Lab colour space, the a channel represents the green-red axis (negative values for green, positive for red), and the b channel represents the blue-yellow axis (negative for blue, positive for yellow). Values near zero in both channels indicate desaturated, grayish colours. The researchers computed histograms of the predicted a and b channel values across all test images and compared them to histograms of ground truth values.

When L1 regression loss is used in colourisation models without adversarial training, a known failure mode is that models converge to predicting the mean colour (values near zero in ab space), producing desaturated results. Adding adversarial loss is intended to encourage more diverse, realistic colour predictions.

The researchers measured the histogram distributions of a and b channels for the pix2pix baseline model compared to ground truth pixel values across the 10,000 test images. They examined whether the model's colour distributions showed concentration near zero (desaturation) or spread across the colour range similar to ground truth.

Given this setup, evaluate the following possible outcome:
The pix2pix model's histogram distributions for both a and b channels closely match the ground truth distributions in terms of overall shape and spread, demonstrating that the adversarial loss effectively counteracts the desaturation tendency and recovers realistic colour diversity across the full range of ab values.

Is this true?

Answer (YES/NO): NO